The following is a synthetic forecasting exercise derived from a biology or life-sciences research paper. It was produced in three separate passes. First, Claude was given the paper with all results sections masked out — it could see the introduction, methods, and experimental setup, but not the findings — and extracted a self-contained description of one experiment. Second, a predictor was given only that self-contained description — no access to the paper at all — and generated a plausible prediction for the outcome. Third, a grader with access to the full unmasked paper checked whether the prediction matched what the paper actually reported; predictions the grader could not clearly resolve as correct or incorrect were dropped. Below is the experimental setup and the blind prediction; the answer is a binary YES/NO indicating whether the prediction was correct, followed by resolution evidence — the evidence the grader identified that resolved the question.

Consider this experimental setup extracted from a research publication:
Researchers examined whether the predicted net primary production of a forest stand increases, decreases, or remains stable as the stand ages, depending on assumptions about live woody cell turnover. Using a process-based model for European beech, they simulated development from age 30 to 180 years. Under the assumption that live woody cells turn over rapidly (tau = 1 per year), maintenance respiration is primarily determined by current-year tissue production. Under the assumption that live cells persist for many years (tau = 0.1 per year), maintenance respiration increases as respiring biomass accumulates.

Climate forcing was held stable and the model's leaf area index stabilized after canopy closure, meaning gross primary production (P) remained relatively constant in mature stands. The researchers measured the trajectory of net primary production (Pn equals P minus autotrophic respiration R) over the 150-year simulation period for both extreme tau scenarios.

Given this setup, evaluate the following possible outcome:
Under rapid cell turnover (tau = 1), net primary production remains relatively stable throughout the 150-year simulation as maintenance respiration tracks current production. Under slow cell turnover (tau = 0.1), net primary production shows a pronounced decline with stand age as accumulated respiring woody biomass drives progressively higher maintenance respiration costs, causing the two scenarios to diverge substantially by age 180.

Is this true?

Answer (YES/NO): YES